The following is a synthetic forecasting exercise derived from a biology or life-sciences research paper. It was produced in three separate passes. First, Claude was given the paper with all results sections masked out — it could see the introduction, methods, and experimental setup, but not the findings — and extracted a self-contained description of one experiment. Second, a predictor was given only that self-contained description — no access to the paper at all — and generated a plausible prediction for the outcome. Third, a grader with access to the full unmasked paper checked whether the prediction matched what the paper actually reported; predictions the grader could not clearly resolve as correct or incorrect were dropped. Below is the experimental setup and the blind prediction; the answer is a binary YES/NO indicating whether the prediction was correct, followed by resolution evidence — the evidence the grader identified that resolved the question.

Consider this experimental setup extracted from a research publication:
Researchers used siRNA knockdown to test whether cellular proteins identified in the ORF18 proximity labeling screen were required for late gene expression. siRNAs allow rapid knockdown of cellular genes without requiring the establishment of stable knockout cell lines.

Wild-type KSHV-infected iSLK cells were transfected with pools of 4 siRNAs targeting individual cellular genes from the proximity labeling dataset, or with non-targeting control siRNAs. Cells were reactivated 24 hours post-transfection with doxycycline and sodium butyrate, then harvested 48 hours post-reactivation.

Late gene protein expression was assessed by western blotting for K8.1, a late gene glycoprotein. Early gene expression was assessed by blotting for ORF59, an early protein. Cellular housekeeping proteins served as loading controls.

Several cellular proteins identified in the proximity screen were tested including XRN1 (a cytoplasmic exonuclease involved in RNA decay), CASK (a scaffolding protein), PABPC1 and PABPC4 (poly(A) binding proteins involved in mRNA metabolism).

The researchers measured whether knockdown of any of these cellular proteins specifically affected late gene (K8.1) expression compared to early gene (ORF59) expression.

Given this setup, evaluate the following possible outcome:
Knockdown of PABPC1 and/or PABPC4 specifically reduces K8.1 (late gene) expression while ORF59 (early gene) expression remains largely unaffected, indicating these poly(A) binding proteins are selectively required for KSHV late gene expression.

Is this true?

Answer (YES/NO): NO